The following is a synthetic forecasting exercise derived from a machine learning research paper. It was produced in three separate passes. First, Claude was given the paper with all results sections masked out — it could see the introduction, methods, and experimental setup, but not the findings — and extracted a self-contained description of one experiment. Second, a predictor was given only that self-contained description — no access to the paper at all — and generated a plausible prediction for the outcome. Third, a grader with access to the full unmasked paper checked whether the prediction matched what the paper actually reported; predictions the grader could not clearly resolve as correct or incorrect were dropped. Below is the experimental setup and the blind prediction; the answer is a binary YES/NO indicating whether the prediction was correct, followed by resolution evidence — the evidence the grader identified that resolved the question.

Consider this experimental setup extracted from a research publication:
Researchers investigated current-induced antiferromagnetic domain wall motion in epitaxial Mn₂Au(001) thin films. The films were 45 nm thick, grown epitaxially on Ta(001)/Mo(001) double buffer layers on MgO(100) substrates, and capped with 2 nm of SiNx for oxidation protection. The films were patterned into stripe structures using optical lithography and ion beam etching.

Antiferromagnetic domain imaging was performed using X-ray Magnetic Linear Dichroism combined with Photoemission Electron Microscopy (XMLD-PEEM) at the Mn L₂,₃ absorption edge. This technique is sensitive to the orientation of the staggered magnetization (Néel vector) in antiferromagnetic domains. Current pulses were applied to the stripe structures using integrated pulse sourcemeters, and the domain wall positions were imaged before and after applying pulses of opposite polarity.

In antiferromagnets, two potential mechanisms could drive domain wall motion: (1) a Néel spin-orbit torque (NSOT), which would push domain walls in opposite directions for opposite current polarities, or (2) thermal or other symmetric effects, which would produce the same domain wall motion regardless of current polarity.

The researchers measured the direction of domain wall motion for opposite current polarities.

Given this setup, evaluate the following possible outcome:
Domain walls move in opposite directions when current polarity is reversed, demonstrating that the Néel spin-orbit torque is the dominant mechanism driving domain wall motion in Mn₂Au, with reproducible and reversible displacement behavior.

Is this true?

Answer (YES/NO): NO